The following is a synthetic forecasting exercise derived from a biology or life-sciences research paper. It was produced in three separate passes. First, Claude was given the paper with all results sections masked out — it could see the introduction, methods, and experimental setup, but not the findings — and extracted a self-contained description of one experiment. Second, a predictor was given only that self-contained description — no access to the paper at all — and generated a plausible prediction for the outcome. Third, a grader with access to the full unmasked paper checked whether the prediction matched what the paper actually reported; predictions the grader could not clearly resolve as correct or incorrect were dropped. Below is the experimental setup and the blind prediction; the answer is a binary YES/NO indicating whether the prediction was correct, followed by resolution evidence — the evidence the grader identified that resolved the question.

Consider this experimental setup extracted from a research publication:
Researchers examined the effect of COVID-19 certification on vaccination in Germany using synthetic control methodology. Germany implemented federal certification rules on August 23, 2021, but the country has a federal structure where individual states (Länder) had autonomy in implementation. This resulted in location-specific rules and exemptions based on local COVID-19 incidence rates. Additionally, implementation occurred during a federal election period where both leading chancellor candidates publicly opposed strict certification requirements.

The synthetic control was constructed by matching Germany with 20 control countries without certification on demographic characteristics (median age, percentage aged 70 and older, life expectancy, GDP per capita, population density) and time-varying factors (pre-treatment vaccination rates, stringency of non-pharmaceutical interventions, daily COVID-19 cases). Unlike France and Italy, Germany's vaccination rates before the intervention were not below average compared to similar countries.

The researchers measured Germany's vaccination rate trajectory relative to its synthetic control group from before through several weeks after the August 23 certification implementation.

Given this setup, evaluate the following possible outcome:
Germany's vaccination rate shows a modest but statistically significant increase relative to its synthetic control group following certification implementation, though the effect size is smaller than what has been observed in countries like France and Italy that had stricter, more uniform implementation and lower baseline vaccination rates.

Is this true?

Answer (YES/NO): NO